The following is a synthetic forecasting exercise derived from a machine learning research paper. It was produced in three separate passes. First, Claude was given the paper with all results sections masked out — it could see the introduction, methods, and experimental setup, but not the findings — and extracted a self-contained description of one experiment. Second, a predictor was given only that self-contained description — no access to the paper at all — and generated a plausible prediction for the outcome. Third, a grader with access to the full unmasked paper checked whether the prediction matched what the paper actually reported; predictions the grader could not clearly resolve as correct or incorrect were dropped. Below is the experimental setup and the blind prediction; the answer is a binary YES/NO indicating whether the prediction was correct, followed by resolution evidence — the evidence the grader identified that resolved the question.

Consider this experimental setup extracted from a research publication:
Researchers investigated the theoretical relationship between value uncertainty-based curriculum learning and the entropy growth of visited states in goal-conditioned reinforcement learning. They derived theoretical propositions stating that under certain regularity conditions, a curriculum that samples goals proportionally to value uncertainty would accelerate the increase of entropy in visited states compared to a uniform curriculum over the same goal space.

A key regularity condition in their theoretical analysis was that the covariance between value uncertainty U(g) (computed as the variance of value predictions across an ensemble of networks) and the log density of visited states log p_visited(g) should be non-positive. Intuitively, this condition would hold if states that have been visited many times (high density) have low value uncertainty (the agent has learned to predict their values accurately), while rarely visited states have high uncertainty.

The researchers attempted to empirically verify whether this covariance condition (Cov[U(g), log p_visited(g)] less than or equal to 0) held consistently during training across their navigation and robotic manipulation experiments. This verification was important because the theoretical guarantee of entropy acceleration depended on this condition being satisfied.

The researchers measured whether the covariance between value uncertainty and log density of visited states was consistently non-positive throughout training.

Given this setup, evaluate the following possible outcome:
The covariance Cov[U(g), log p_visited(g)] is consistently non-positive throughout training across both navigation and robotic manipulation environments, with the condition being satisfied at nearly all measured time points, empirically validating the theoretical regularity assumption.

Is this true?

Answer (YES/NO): NO